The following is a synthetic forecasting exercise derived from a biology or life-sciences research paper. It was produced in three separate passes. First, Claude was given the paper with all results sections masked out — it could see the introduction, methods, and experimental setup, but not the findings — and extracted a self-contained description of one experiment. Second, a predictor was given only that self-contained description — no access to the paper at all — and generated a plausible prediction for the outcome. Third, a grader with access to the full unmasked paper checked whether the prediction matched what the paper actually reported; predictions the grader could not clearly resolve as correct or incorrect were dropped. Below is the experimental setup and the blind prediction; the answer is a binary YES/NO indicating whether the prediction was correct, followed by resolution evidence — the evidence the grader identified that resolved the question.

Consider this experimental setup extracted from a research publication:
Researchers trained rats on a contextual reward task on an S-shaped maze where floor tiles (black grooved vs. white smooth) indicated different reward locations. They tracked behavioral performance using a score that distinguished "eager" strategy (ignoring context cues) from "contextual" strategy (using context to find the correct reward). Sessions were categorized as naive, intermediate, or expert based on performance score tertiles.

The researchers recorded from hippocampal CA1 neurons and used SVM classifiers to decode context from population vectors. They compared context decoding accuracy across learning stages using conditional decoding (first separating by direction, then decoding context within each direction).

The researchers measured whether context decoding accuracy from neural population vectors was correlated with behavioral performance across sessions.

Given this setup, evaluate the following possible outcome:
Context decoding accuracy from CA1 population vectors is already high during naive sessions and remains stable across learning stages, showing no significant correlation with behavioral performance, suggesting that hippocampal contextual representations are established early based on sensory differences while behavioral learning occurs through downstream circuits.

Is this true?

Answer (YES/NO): NO